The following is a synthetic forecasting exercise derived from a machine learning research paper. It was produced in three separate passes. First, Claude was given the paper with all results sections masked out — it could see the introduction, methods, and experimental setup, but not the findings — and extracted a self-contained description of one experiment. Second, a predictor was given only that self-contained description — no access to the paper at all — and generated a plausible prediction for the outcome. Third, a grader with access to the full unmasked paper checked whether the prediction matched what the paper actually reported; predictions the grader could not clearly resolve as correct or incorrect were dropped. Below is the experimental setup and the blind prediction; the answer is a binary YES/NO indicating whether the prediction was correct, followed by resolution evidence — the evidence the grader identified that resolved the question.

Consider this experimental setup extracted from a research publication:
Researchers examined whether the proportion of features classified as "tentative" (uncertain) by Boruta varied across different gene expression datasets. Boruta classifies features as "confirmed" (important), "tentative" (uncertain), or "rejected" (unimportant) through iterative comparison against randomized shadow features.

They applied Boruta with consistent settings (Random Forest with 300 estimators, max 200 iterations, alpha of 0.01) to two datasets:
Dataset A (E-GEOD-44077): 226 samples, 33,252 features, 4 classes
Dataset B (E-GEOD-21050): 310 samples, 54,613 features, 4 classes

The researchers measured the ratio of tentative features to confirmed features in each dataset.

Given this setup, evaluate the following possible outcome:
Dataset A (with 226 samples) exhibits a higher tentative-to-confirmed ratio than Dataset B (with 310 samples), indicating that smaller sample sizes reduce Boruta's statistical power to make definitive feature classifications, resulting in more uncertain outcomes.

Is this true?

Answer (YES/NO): YES